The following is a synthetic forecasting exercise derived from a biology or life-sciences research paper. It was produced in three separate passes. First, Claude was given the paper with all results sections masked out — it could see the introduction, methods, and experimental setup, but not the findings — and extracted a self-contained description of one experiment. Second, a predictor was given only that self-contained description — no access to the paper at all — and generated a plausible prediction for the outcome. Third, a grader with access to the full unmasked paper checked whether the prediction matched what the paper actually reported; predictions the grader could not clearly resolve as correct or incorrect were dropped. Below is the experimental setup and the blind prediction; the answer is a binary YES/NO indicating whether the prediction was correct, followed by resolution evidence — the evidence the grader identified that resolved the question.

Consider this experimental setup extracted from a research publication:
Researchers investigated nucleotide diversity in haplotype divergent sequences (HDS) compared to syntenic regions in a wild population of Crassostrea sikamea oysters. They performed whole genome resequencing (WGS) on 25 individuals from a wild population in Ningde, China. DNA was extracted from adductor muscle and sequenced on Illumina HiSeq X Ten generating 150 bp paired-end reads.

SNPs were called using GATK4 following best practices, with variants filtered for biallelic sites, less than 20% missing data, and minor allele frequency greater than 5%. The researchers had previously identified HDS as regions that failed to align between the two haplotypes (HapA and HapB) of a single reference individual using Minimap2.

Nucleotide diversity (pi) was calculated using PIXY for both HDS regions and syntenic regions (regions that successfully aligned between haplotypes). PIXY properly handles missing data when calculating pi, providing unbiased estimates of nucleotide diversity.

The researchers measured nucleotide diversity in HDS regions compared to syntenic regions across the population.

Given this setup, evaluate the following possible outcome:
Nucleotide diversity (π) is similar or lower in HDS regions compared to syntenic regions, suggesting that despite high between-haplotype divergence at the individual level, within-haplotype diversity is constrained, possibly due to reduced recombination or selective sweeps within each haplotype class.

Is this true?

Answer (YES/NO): NO